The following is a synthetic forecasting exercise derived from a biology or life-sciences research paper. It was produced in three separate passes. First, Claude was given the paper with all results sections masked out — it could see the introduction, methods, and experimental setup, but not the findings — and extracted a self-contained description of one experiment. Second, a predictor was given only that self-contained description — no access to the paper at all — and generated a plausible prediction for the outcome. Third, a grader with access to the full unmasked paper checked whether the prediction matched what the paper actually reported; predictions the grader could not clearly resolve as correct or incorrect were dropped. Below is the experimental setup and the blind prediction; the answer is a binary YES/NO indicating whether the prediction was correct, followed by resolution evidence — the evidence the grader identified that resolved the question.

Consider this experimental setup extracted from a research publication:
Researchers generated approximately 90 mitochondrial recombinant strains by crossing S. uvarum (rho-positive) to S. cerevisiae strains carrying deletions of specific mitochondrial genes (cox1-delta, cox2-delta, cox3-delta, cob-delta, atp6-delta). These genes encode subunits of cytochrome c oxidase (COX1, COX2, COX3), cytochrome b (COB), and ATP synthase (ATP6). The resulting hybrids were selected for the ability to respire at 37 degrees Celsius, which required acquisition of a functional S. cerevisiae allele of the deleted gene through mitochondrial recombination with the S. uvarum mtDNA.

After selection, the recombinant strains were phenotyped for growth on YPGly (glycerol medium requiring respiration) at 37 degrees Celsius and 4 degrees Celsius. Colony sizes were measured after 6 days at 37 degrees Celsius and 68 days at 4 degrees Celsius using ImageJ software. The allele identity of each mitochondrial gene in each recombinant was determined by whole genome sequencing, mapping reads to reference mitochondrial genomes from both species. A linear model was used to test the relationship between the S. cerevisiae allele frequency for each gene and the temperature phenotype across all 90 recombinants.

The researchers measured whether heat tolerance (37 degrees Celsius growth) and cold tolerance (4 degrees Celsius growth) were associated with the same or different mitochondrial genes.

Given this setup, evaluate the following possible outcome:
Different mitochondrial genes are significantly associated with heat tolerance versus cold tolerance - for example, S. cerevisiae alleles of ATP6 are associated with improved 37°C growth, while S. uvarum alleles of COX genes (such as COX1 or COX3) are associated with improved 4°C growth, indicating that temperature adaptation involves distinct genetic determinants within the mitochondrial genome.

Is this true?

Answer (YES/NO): NO